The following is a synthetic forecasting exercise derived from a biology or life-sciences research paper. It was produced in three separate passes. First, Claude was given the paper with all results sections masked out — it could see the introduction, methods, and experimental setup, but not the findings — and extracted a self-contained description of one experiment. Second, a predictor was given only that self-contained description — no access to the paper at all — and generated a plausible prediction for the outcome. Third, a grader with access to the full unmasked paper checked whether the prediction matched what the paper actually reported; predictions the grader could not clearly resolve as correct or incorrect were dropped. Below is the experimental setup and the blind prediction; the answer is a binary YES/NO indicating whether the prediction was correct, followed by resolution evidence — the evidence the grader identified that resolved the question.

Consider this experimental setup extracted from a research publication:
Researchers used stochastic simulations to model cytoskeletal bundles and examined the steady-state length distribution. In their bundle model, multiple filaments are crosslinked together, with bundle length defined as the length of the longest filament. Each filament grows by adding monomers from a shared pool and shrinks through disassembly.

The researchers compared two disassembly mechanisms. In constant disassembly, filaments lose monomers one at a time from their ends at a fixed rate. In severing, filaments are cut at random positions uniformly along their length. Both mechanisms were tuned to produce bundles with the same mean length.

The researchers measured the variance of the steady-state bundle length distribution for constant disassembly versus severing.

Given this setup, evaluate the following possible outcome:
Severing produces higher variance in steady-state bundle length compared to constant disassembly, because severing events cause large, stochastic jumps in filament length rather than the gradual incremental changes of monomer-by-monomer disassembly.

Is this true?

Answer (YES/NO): NO